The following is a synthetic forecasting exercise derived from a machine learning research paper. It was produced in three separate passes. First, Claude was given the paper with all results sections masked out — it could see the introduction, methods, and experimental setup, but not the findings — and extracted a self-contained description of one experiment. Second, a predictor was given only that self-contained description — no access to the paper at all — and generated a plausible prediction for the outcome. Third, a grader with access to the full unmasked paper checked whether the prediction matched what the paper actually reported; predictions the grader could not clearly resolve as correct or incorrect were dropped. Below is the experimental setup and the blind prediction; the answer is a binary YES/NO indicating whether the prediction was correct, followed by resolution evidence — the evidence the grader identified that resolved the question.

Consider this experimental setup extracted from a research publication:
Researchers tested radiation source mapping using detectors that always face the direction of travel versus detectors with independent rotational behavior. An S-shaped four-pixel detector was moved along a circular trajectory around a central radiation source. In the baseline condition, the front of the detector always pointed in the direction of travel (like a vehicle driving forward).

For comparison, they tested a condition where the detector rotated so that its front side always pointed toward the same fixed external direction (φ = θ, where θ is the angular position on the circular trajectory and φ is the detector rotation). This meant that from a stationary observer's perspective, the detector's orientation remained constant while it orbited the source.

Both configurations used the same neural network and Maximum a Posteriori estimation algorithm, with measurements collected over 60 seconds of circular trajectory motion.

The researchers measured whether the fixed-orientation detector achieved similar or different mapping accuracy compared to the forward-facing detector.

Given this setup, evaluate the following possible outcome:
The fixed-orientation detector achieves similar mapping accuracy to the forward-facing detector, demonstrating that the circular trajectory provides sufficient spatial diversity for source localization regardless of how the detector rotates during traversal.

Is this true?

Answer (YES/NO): YES